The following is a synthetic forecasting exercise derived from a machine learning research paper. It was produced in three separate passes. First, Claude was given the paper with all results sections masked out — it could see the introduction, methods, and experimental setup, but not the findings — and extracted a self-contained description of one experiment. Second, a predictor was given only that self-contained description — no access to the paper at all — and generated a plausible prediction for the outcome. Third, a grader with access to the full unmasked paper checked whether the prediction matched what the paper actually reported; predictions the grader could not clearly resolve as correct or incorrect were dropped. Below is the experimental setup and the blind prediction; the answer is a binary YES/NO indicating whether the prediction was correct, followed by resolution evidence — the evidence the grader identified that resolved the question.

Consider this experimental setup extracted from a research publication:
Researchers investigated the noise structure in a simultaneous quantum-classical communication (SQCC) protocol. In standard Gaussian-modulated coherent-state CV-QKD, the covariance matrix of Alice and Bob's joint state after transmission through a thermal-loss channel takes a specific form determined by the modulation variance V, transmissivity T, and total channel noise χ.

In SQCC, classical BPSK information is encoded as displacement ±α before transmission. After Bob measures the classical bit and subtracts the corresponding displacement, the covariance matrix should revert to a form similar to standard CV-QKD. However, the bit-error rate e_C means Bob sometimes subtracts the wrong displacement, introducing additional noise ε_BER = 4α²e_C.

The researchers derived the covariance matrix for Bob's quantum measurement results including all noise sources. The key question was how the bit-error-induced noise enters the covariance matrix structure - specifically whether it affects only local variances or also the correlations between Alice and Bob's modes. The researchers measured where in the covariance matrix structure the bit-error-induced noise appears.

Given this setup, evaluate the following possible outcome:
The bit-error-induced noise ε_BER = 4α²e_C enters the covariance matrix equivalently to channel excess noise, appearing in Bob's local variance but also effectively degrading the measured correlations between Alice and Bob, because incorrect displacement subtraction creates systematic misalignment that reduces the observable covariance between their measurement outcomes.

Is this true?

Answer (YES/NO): NO